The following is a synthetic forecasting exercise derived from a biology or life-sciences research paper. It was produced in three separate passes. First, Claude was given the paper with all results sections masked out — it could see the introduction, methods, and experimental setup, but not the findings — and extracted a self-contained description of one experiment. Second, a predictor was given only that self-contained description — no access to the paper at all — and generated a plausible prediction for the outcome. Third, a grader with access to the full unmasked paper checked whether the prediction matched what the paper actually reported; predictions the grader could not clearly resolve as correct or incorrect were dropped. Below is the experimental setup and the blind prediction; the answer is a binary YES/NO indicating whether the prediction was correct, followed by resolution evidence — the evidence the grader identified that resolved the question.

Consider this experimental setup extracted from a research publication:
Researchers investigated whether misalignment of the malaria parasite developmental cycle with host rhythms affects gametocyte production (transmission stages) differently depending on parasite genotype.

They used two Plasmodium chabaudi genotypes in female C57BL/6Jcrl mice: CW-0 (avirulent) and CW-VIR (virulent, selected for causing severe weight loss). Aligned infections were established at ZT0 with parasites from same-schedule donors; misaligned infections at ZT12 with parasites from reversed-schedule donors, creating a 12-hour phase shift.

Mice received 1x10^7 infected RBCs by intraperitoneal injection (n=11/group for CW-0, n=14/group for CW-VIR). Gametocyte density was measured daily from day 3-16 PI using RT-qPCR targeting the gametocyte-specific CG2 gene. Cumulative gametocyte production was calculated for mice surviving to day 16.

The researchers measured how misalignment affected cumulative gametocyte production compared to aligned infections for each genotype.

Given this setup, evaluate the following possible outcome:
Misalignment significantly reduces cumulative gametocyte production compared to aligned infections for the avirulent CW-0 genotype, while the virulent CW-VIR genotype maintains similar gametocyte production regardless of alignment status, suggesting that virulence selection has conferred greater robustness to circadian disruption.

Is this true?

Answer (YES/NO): NO